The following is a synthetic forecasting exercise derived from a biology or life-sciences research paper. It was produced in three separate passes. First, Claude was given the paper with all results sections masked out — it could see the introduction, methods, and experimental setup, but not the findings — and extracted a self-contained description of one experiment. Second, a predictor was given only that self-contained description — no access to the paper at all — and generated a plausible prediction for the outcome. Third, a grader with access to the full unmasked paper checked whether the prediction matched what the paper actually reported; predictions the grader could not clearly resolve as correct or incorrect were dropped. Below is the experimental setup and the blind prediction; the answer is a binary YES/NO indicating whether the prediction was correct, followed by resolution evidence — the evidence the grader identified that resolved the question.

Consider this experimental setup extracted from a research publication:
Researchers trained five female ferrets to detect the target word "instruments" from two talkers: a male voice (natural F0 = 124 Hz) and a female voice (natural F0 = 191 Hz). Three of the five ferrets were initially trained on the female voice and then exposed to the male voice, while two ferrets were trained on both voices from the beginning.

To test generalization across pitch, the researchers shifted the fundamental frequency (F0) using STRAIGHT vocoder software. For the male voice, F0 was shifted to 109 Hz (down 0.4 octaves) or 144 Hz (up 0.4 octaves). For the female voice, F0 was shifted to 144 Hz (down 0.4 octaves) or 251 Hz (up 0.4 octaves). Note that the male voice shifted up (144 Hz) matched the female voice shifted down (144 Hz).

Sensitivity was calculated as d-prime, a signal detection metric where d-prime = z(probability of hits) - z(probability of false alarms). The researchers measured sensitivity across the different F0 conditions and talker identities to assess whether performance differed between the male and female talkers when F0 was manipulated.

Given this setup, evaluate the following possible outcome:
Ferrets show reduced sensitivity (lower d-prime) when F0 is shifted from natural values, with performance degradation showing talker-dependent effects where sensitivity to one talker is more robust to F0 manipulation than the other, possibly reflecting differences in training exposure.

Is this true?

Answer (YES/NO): YES